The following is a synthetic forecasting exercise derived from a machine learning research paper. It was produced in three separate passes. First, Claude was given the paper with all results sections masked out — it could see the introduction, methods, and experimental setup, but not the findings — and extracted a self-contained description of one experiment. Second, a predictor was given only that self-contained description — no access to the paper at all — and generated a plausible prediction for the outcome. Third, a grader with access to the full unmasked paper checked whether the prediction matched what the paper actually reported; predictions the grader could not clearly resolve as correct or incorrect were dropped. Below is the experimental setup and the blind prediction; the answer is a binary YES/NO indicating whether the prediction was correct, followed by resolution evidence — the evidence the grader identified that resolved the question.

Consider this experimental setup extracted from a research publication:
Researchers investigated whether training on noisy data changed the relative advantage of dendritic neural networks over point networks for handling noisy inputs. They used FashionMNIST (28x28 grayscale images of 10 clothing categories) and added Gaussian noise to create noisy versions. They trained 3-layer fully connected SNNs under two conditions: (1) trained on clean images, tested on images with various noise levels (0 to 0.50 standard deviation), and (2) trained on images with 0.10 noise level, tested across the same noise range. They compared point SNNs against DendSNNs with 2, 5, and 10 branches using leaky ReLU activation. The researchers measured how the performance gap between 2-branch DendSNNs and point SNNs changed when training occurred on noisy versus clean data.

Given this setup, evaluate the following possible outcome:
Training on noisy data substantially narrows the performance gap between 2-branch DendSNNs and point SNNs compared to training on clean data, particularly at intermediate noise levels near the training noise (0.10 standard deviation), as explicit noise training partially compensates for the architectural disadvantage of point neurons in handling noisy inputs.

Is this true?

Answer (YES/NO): NO